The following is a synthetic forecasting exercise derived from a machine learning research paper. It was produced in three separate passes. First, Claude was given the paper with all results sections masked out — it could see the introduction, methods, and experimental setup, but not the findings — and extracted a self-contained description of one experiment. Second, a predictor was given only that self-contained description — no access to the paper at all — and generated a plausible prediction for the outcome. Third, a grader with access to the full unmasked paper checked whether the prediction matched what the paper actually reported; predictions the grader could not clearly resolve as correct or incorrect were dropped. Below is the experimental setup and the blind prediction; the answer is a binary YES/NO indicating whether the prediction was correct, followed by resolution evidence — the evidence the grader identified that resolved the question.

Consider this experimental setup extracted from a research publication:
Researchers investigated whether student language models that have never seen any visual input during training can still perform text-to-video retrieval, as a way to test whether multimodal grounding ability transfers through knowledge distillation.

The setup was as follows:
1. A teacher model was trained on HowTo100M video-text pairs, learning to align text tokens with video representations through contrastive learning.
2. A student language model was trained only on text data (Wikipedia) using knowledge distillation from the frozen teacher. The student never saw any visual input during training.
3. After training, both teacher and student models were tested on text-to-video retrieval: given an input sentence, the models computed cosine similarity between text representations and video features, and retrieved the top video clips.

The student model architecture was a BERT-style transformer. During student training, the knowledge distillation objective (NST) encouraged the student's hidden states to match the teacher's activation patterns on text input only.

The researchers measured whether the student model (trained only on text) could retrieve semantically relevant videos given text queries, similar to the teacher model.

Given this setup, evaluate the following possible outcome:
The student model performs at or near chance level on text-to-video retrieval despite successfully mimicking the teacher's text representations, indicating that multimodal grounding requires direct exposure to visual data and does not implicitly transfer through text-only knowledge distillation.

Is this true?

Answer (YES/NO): NO